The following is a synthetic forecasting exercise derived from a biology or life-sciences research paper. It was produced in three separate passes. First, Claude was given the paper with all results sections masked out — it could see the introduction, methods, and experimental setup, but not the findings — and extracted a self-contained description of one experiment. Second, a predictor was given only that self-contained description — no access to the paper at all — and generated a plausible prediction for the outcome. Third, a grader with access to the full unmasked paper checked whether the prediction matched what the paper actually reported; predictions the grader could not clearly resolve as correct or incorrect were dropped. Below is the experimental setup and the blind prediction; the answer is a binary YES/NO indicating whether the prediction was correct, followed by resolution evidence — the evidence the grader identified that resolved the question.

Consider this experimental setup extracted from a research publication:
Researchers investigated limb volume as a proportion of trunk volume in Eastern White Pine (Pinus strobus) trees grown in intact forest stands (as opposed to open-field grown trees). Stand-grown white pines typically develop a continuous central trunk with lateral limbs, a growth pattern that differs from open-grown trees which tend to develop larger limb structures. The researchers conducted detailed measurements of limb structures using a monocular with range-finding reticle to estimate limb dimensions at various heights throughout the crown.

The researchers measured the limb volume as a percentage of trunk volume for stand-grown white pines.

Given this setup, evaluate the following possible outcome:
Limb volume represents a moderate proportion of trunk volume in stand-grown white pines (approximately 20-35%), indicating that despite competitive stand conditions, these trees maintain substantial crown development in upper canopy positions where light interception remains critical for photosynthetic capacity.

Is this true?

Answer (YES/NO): NO